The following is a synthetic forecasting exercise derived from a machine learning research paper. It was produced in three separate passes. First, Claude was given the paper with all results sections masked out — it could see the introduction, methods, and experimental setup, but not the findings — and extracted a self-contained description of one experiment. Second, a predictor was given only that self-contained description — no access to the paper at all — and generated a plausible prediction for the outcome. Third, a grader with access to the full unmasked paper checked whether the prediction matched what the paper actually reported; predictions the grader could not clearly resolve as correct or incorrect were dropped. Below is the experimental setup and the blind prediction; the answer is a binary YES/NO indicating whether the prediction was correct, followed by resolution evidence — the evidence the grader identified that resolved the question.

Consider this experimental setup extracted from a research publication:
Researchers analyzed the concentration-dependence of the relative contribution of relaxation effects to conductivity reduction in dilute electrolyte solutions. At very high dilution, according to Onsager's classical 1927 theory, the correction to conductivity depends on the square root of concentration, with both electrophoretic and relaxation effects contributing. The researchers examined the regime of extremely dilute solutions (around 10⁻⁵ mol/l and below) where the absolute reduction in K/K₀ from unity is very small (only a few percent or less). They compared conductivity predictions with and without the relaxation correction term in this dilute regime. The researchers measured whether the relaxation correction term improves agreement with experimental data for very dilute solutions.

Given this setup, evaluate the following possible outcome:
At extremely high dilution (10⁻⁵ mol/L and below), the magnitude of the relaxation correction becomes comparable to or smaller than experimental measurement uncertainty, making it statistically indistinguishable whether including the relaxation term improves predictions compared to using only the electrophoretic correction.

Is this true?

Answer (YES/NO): NO